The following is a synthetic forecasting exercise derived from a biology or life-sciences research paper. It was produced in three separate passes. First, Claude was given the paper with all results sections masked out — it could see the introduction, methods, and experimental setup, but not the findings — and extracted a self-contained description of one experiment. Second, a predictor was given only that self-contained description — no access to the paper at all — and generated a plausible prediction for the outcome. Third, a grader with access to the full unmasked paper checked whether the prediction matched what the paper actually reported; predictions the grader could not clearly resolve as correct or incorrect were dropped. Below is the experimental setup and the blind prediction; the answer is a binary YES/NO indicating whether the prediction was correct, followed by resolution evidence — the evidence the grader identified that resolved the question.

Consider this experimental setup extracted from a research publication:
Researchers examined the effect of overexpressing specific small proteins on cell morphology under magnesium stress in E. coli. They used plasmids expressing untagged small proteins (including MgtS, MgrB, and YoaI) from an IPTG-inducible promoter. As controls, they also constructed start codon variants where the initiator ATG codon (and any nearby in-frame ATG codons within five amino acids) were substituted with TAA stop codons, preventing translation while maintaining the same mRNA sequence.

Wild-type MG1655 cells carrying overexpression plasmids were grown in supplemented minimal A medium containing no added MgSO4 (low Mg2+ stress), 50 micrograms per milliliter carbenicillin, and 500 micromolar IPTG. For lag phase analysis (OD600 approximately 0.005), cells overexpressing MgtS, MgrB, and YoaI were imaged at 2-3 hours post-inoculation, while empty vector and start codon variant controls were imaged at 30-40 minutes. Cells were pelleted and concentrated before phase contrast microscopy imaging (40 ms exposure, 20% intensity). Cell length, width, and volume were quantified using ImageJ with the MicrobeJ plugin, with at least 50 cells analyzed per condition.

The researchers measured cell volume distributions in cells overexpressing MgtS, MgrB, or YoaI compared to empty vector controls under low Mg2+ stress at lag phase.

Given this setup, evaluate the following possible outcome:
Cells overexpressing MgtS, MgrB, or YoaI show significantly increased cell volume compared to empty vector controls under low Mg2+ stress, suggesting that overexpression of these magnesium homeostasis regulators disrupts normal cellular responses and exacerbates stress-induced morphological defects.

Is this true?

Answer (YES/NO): NO